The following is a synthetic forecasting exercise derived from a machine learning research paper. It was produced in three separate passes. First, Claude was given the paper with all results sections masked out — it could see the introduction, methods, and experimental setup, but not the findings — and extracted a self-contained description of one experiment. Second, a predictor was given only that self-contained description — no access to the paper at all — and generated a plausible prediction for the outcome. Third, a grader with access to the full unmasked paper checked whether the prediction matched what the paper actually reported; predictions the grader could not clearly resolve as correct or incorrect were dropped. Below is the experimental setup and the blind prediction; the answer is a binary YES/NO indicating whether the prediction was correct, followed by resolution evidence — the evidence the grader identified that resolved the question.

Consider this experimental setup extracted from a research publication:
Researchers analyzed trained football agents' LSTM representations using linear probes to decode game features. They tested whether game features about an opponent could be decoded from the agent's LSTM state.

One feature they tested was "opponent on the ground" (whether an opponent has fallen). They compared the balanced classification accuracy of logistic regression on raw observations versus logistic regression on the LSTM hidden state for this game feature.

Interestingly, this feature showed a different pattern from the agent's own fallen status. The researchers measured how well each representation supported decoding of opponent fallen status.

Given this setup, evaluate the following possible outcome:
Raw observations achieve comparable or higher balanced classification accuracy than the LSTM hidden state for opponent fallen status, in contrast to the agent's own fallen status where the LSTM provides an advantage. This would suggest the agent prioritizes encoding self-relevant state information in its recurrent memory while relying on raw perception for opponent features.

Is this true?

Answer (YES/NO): YES